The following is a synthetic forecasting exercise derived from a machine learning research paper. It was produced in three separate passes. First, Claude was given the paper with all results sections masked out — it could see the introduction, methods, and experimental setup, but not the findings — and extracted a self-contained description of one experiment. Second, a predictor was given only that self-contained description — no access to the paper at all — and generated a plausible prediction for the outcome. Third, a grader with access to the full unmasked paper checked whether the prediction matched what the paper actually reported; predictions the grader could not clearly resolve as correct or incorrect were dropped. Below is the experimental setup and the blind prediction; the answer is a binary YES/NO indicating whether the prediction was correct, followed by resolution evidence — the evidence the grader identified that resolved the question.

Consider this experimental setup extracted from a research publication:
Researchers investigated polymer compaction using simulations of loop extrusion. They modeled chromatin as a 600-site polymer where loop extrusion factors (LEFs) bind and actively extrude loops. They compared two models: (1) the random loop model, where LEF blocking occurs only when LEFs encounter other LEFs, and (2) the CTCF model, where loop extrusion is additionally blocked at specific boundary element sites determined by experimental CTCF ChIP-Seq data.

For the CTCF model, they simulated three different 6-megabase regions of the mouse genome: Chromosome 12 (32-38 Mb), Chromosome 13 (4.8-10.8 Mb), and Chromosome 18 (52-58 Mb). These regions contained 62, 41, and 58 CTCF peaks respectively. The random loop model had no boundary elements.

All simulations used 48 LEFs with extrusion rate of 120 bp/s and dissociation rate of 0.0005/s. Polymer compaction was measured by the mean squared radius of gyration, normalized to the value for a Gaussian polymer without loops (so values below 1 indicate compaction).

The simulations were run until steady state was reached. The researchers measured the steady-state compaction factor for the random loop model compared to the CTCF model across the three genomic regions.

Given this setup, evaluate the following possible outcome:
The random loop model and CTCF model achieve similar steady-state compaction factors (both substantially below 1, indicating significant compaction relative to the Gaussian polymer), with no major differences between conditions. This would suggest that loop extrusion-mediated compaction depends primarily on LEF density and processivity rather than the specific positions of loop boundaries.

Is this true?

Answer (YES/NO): NO